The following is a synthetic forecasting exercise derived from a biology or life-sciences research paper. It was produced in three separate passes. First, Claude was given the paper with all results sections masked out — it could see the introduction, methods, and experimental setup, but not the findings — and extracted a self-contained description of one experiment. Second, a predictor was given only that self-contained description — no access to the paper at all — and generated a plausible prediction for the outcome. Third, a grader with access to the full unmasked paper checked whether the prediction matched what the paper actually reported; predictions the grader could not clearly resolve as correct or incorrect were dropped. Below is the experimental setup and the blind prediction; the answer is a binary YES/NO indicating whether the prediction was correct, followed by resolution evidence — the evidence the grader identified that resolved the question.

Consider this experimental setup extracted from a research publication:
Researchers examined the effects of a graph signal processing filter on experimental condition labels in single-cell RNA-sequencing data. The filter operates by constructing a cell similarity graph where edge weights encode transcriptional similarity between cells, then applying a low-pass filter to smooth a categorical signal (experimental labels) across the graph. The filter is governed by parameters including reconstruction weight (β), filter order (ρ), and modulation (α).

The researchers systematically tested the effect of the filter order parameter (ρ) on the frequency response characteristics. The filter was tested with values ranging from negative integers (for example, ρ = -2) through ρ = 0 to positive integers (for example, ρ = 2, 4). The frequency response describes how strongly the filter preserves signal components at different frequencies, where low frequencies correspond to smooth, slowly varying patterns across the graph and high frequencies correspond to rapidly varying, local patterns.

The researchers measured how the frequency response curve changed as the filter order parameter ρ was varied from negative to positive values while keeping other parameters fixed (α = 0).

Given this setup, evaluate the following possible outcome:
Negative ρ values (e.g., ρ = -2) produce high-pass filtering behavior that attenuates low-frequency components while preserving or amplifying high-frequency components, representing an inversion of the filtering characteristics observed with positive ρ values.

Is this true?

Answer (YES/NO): YES